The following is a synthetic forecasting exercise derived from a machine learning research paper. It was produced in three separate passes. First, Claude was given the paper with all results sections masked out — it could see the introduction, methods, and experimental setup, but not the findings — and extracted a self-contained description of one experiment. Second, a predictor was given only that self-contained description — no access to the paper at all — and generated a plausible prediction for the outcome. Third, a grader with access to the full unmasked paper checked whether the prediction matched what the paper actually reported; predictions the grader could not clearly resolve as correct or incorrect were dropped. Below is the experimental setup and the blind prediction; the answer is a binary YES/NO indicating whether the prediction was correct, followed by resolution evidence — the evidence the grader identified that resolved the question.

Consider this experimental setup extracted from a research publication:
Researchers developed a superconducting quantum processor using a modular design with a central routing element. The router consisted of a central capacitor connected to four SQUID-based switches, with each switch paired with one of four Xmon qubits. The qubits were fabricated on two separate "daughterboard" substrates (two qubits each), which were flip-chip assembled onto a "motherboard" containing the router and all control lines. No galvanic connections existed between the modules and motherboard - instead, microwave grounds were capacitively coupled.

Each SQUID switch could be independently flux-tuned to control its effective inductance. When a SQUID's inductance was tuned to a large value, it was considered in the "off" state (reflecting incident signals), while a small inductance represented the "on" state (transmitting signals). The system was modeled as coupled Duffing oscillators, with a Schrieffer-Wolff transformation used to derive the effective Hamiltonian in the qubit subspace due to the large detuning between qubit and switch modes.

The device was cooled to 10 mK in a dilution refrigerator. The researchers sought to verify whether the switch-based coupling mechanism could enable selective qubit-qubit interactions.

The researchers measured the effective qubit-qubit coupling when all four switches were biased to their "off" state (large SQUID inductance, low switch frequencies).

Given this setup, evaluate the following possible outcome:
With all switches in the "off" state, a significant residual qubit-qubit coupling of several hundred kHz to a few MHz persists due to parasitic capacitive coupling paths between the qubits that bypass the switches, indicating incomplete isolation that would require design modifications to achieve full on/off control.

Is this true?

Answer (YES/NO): NO